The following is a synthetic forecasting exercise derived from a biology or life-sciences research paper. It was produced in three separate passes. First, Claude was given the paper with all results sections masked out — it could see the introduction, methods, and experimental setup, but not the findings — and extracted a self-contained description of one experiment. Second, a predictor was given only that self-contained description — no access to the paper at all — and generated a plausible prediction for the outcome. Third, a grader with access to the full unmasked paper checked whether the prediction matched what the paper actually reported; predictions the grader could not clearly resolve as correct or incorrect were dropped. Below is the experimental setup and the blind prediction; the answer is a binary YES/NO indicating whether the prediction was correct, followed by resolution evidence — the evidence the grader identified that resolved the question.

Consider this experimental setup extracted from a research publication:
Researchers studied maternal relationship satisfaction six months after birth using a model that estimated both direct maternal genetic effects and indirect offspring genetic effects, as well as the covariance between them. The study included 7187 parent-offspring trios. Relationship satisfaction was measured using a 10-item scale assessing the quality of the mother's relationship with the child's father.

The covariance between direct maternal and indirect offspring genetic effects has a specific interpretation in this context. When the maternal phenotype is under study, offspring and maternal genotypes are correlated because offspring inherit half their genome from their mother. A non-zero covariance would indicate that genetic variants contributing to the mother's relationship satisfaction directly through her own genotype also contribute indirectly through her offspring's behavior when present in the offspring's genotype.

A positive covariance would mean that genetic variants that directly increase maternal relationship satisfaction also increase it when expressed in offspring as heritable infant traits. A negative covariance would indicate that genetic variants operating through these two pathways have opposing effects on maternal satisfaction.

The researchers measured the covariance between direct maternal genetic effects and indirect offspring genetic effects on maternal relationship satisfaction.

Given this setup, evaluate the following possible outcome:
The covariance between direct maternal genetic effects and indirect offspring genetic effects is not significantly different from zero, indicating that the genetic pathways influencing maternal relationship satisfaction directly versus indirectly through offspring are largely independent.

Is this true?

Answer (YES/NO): NO